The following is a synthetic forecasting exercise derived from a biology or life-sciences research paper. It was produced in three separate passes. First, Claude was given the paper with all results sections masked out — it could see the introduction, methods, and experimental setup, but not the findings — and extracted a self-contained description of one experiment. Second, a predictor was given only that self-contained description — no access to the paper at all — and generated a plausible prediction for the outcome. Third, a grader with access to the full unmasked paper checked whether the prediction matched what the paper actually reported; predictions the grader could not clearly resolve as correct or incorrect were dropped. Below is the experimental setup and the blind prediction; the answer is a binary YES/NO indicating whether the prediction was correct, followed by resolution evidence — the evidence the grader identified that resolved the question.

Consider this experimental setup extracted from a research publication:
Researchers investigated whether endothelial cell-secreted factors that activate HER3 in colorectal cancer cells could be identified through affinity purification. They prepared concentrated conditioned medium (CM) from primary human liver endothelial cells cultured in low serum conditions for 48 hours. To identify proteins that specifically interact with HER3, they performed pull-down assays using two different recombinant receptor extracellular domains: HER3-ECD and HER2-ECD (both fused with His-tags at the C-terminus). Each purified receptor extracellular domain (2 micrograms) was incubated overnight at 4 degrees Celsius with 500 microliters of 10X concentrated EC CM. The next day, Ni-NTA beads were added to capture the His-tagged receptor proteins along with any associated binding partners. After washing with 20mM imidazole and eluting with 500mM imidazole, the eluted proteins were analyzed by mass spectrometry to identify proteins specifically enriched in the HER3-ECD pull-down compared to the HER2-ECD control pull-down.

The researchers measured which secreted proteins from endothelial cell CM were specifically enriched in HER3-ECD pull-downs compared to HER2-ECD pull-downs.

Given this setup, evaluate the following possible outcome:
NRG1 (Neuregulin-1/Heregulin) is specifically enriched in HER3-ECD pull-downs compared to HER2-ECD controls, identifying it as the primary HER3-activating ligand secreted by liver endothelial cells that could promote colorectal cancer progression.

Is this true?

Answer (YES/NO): NO